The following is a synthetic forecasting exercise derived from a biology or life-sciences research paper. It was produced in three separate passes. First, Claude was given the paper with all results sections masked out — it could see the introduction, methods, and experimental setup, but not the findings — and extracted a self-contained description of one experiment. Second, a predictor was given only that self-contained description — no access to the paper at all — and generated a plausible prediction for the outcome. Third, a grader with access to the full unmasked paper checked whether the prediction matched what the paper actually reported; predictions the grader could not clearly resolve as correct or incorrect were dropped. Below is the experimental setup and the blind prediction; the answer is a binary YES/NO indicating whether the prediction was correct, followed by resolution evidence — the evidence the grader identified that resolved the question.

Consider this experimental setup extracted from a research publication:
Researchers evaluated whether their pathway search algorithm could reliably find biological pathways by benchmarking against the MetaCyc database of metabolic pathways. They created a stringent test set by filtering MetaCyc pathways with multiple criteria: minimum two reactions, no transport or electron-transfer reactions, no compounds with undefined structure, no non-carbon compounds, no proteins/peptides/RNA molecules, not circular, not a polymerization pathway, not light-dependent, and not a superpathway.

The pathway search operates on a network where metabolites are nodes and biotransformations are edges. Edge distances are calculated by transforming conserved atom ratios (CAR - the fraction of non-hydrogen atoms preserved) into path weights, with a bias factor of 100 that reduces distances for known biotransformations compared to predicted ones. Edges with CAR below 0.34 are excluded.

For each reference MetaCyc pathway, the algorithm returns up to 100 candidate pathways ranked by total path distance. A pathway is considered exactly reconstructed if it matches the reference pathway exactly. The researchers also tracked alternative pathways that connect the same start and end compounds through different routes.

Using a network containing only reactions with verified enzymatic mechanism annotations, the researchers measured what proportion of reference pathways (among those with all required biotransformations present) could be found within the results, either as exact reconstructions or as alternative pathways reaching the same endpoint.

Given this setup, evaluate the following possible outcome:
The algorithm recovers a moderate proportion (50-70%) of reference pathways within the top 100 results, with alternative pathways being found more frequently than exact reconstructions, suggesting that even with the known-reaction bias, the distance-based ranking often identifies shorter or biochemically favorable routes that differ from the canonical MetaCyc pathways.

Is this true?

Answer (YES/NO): NO